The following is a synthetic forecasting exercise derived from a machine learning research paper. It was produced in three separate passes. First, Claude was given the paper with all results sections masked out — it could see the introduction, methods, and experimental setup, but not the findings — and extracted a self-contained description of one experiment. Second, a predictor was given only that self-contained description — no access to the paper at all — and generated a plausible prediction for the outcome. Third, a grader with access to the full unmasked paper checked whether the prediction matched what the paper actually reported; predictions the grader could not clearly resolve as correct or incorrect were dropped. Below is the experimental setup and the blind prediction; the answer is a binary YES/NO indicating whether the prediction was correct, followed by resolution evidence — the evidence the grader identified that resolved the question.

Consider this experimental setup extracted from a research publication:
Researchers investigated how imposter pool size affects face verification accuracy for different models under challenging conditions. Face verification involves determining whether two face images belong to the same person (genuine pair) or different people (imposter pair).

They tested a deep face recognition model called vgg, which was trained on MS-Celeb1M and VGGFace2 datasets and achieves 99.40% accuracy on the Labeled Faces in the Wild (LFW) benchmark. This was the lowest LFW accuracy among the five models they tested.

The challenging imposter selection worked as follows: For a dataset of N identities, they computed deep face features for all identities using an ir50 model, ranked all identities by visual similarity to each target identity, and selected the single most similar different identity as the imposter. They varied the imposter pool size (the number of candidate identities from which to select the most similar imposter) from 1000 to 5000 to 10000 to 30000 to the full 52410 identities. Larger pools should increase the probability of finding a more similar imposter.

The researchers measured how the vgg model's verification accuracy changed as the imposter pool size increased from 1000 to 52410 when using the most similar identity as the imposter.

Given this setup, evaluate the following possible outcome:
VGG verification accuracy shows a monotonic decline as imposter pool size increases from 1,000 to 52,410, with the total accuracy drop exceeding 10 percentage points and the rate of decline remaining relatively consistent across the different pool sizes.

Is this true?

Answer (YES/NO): NO